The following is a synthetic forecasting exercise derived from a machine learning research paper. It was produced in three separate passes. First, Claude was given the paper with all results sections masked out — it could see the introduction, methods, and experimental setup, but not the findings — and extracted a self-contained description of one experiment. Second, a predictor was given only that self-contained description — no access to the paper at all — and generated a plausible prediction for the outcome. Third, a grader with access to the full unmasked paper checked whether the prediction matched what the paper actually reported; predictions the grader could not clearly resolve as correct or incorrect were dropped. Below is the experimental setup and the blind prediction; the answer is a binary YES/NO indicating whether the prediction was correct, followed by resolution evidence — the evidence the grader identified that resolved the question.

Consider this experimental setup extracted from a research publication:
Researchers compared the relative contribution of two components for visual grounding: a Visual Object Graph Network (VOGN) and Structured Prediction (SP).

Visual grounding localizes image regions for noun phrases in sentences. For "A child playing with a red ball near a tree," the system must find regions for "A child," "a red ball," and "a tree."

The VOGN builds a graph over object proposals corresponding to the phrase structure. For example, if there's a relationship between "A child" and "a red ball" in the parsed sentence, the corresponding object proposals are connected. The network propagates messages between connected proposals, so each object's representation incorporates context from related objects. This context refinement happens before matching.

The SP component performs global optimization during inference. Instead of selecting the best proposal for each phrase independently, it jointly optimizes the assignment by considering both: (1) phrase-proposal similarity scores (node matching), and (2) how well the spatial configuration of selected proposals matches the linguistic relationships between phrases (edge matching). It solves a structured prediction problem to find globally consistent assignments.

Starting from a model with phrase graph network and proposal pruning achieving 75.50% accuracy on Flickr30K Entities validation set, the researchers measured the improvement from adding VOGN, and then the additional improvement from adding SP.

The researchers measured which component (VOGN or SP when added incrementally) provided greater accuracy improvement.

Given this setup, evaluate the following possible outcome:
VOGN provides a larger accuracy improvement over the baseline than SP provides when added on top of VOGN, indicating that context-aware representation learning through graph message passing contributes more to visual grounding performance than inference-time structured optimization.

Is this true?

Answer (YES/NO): YES